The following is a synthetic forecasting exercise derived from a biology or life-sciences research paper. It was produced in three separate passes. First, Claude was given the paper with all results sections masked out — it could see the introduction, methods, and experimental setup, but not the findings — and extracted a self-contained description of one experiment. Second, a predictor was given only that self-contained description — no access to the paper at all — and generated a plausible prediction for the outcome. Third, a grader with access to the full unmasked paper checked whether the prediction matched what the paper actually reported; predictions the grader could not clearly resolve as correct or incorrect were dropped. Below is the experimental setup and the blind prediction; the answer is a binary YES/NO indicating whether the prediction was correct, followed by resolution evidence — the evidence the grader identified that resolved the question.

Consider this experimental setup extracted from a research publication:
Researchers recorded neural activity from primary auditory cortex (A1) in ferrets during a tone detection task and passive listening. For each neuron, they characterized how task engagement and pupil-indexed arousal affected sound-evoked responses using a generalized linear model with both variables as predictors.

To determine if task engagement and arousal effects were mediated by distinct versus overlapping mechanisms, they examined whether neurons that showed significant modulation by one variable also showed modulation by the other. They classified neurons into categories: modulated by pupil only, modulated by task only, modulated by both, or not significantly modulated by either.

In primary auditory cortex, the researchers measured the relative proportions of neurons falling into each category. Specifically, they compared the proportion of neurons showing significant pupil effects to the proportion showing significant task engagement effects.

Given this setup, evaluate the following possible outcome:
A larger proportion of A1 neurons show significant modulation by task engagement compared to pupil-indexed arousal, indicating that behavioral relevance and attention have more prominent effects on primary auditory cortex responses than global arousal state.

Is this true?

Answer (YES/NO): YES